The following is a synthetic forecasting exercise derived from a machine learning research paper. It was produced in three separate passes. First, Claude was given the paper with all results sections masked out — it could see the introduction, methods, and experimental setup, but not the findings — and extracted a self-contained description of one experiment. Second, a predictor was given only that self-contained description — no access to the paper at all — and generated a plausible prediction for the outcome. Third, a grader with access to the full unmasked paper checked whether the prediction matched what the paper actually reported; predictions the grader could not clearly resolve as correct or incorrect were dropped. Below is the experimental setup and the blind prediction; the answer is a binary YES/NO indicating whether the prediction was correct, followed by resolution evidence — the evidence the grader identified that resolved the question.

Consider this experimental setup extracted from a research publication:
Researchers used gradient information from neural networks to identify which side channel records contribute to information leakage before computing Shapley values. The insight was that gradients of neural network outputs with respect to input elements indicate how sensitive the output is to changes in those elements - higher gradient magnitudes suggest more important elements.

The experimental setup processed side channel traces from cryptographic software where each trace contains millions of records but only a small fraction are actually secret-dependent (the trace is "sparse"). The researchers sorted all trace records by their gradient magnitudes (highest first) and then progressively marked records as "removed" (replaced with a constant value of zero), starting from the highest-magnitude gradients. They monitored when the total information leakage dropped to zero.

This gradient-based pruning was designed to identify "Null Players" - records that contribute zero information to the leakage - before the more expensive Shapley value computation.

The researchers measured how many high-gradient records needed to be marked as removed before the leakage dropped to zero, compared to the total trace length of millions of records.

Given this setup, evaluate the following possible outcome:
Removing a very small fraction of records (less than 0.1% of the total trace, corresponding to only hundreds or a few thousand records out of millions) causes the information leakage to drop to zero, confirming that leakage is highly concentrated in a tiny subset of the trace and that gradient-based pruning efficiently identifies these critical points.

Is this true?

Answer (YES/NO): YES